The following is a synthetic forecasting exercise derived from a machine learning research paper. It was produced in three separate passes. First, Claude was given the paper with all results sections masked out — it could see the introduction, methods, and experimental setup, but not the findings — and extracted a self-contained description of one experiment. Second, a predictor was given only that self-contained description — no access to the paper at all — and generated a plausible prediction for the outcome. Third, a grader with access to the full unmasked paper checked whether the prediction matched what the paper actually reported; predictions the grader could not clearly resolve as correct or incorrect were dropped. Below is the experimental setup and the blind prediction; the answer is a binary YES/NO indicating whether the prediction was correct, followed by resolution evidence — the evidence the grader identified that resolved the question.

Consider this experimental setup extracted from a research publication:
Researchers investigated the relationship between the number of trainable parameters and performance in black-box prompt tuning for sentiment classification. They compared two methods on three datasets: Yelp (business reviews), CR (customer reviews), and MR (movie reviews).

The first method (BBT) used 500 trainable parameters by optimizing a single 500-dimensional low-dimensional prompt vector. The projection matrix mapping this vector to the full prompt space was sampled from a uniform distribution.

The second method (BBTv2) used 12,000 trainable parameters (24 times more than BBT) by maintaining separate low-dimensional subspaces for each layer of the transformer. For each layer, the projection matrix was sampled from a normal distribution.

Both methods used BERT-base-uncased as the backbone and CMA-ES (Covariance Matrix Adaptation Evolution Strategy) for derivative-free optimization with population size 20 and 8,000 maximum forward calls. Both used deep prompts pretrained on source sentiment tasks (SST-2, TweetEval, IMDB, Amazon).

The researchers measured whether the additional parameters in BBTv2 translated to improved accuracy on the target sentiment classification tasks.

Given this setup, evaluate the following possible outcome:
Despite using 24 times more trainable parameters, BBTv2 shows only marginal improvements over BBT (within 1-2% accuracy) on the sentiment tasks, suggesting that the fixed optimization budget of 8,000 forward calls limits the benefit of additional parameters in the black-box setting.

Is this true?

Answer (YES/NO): NO